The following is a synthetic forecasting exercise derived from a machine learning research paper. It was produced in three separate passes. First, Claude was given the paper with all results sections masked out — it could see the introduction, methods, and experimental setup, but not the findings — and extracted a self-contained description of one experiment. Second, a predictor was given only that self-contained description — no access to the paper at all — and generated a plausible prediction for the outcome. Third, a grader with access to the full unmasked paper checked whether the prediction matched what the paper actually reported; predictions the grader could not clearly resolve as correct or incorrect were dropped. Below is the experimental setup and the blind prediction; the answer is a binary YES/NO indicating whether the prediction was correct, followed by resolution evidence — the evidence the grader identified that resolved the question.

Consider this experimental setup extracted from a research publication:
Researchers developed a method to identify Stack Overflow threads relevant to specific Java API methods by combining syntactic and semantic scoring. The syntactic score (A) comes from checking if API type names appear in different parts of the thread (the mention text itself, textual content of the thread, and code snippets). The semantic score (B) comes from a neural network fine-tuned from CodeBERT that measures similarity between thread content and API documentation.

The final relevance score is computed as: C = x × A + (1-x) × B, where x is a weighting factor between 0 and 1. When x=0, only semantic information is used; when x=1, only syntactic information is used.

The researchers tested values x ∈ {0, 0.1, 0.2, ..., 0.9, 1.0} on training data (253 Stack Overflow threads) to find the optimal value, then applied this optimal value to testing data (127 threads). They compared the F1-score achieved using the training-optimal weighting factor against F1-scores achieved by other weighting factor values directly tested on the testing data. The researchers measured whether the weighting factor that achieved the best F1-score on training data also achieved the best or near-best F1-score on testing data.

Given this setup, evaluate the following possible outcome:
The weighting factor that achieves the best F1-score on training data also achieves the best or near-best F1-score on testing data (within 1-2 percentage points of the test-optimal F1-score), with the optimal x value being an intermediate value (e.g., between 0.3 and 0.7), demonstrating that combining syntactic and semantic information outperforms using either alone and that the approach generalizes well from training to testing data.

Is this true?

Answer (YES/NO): YES